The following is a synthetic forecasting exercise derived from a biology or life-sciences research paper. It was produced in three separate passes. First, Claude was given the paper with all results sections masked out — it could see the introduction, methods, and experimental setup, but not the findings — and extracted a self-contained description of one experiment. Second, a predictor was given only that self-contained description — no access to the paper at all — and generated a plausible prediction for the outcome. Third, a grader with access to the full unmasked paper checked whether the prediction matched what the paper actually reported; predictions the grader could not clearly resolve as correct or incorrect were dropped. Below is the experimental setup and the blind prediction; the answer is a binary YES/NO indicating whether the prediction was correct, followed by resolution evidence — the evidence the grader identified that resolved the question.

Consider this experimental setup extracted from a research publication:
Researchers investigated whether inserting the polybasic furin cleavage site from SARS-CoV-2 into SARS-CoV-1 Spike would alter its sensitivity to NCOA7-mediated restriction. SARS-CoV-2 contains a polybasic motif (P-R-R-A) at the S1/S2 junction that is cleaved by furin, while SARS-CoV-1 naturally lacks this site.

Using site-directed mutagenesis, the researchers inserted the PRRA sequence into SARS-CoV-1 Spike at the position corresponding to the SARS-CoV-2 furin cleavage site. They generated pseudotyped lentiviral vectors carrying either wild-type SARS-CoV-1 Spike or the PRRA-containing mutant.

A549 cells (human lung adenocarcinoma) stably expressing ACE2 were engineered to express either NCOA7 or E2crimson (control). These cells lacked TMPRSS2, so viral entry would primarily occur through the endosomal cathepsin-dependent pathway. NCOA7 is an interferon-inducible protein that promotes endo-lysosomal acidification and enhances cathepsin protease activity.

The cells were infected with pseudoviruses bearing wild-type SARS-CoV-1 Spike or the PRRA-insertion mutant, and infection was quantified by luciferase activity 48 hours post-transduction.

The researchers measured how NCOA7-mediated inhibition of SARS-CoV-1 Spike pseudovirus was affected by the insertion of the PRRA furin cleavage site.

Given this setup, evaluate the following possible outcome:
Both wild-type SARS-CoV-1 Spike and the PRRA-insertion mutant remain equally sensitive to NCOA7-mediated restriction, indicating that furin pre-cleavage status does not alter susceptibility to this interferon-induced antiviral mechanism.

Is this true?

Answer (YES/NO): NO